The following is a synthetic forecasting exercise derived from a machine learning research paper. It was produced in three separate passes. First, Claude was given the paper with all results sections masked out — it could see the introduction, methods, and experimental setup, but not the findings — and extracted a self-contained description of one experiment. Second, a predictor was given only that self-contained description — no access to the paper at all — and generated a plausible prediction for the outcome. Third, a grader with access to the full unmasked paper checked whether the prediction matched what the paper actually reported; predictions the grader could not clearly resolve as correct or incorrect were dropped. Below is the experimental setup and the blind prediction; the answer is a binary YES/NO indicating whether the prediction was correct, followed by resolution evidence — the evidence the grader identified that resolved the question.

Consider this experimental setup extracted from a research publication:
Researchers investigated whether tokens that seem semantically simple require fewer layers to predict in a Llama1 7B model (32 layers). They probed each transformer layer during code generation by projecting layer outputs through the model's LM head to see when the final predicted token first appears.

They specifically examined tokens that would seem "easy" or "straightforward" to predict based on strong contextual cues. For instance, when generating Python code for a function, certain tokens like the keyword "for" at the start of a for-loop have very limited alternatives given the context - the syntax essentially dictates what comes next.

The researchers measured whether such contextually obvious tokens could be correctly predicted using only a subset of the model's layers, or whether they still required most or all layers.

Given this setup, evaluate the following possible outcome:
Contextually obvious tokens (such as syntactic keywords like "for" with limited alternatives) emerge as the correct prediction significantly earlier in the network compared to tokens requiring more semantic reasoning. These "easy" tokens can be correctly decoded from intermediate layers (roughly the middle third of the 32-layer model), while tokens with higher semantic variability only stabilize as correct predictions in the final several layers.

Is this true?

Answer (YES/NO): NO